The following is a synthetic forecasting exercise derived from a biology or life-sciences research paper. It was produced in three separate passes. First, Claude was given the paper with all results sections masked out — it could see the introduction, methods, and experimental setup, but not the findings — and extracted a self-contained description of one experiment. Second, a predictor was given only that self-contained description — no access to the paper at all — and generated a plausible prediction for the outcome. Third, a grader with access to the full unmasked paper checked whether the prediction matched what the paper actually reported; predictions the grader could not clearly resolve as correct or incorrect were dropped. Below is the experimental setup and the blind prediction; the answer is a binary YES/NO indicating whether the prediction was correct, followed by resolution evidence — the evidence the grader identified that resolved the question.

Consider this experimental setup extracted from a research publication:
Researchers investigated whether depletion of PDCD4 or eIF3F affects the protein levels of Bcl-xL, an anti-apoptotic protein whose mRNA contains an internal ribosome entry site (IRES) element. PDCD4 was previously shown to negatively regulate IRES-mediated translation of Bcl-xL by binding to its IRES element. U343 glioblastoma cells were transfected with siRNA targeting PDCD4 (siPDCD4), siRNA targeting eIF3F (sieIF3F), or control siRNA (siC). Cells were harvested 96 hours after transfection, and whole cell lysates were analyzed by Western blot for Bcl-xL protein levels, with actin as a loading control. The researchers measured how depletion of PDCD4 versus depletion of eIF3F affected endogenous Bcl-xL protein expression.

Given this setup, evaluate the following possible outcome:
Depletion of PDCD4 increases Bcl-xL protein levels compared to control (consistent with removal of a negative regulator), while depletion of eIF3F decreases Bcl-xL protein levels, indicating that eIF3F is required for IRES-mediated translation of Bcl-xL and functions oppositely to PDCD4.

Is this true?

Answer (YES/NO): NO